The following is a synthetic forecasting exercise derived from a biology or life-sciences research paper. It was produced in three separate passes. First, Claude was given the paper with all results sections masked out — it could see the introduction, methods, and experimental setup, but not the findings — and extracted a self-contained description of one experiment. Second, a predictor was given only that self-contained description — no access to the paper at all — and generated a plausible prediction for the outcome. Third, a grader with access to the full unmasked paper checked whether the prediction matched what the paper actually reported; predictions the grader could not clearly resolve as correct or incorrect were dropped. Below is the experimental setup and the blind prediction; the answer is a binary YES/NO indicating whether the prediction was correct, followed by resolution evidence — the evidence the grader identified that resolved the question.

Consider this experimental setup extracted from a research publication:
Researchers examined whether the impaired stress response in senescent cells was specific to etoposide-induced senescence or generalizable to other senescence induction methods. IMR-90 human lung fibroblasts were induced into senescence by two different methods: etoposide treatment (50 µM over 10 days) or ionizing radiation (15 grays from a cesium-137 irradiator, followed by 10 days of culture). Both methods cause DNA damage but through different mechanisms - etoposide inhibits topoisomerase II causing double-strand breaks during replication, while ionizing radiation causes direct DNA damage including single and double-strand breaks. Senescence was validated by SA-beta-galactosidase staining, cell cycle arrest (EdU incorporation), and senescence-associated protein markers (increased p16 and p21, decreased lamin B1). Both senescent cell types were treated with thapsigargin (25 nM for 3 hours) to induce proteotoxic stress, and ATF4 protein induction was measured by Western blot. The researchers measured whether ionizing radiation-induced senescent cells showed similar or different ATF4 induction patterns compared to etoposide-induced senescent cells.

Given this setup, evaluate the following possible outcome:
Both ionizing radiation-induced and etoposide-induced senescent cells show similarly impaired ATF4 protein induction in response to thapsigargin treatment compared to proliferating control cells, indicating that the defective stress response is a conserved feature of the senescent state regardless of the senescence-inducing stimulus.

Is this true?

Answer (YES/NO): YES